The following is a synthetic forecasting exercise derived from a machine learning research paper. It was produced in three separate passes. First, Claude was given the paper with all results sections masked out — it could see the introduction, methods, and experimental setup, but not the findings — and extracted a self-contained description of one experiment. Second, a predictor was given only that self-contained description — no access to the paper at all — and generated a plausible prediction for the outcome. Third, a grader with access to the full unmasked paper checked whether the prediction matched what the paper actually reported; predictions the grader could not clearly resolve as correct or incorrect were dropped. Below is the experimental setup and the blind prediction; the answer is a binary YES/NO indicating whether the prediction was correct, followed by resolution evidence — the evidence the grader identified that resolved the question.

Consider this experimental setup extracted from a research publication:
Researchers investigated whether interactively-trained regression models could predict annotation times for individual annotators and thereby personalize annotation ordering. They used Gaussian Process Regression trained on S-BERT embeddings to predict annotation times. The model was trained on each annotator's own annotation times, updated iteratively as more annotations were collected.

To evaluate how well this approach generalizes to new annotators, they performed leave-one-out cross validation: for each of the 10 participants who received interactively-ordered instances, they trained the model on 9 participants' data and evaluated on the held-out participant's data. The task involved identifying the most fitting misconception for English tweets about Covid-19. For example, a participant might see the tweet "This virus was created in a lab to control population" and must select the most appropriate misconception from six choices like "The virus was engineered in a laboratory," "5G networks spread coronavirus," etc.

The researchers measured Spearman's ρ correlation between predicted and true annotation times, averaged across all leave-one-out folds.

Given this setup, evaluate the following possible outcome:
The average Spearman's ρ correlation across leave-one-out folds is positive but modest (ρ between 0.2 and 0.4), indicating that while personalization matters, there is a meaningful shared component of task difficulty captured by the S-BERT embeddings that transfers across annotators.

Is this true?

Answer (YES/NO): NO